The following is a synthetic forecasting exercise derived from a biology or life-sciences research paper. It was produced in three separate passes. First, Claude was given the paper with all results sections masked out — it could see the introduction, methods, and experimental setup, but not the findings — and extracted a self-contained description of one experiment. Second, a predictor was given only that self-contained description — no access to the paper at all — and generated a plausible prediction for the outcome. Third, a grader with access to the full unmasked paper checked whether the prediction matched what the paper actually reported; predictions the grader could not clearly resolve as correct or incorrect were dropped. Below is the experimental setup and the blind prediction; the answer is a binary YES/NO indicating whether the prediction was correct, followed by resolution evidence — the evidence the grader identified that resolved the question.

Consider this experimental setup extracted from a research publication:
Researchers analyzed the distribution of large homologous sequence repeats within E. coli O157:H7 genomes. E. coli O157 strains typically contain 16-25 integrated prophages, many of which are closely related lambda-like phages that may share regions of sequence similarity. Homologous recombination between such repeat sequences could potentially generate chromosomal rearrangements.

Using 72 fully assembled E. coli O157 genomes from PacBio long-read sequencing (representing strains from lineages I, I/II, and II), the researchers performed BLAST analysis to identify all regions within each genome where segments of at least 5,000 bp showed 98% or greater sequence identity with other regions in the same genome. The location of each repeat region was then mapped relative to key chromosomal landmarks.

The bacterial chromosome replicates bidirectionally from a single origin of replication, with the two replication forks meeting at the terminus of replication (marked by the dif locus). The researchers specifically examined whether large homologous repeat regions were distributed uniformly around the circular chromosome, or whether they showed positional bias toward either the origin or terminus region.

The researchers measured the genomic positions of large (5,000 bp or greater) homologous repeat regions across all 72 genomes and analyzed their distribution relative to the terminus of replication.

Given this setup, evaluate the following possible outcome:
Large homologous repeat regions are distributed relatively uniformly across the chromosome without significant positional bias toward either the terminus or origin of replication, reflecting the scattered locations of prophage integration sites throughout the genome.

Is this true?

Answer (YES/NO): NO